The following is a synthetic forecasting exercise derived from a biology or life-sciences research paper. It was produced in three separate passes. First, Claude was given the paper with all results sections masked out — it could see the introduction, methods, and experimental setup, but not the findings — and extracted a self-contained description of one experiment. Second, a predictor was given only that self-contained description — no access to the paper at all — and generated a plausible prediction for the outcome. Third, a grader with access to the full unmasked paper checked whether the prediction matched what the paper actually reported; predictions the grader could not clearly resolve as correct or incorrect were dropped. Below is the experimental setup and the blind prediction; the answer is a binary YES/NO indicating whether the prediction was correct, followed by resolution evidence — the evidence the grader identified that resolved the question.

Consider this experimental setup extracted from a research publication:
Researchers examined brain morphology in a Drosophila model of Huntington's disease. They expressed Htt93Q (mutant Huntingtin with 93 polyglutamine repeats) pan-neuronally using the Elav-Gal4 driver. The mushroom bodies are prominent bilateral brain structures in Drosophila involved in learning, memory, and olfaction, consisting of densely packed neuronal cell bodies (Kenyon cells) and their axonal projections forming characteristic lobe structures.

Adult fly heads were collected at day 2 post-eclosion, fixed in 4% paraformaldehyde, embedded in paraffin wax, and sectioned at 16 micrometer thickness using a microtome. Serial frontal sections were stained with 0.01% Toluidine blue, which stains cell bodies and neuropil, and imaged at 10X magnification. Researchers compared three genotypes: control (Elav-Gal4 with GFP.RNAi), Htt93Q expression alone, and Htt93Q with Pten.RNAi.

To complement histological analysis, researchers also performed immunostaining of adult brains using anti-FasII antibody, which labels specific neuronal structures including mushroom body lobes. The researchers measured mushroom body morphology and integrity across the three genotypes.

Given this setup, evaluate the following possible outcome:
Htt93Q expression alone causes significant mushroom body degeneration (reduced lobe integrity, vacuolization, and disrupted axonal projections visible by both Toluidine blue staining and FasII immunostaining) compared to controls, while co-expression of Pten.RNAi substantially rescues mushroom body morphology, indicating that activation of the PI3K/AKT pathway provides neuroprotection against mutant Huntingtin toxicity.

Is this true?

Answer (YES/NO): NO